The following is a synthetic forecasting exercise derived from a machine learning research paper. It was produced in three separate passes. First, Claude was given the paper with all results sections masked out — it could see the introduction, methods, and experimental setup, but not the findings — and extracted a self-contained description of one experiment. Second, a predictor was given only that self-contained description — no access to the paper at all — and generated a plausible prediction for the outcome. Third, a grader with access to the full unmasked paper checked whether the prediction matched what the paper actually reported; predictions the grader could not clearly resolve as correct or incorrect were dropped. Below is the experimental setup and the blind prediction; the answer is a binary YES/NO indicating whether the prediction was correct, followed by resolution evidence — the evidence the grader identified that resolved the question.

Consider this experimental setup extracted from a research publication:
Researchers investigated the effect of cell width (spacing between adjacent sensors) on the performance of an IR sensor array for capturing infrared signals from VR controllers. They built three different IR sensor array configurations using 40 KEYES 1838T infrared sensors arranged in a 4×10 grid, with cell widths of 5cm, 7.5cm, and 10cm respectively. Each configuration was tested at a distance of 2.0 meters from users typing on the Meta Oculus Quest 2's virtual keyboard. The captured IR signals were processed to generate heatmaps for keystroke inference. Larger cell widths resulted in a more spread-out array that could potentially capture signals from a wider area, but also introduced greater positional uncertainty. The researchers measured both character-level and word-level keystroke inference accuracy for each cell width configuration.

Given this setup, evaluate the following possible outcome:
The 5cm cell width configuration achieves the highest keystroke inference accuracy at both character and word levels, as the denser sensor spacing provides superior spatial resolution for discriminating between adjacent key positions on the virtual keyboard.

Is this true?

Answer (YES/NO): YES